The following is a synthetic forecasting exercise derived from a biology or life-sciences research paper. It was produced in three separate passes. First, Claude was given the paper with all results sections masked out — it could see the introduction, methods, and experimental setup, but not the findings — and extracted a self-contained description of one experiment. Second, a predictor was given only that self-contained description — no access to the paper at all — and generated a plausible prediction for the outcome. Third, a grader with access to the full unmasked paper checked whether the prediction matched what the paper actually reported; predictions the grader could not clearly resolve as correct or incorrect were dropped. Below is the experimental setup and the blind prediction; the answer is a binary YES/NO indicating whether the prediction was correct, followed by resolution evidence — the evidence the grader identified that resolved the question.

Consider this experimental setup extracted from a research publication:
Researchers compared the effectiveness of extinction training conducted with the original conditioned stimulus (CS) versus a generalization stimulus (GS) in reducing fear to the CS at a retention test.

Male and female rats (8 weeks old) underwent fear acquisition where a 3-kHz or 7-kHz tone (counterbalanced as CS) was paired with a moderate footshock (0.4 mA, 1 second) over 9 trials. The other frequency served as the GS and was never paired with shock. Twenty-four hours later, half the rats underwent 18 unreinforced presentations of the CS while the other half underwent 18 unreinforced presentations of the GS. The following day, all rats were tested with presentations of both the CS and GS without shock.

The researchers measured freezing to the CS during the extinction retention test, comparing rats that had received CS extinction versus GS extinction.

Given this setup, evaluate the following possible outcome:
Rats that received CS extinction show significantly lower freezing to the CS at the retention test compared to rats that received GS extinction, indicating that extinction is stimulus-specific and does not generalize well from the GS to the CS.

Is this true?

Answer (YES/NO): YES